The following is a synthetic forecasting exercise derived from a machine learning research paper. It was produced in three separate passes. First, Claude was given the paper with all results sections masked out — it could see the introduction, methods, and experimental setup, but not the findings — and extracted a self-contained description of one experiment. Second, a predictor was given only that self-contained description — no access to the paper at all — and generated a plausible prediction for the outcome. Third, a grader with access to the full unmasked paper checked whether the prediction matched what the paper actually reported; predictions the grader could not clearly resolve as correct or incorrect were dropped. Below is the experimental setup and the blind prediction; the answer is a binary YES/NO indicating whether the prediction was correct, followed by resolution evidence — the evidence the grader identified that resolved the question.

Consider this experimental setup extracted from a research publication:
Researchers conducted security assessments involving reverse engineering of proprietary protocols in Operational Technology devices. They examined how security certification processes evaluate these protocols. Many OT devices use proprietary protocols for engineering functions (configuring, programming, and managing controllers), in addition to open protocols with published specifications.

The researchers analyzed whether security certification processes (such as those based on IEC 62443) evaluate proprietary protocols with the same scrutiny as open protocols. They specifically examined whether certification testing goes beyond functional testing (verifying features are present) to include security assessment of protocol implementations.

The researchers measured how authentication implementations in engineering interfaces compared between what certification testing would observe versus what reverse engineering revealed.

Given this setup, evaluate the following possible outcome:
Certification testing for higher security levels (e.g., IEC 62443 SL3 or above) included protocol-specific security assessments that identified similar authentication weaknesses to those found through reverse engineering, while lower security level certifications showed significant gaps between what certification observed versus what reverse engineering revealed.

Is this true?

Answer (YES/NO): NO